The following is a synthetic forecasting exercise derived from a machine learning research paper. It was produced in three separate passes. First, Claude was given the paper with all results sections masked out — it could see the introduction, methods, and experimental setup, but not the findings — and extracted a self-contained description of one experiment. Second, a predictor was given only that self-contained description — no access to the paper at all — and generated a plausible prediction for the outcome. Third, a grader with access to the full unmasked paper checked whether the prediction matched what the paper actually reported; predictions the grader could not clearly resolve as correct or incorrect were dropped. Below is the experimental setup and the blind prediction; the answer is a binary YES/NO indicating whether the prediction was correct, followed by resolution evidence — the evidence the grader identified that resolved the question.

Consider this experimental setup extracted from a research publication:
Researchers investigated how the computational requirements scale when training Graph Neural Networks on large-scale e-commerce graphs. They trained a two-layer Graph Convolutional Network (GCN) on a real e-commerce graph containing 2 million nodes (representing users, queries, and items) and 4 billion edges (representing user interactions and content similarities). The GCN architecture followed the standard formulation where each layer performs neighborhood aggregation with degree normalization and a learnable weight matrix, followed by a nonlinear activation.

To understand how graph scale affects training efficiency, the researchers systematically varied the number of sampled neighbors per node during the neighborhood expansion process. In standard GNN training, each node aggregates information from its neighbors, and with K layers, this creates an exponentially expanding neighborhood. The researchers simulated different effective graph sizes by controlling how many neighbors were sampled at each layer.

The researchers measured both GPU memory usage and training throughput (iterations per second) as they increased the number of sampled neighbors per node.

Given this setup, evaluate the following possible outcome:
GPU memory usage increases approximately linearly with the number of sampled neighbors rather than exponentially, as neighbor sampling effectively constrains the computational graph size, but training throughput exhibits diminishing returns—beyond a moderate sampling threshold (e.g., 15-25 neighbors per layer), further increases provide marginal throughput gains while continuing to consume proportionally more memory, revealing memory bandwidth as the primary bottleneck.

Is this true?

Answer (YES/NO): NO